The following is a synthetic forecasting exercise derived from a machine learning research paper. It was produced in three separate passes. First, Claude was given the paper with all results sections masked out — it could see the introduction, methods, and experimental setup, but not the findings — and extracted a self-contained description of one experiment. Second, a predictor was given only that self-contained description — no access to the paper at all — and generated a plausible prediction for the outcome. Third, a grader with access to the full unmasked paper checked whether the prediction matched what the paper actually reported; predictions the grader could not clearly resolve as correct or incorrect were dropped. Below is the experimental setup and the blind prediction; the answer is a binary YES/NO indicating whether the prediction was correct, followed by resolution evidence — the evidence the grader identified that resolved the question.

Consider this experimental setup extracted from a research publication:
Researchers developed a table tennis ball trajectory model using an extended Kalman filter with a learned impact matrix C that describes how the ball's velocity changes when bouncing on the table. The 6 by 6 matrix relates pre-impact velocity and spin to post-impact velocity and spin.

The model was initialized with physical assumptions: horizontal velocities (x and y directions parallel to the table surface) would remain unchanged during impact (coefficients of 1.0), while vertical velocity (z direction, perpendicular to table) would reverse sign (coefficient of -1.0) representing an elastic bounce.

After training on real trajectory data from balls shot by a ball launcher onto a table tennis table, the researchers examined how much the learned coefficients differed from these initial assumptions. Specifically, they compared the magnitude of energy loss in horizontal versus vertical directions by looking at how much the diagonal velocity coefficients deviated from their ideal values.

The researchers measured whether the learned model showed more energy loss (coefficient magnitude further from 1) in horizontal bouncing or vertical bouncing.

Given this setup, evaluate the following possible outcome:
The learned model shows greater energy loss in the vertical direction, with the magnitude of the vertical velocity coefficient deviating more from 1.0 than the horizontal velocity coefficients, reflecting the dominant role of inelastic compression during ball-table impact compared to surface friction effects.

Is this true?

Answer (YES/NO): NO